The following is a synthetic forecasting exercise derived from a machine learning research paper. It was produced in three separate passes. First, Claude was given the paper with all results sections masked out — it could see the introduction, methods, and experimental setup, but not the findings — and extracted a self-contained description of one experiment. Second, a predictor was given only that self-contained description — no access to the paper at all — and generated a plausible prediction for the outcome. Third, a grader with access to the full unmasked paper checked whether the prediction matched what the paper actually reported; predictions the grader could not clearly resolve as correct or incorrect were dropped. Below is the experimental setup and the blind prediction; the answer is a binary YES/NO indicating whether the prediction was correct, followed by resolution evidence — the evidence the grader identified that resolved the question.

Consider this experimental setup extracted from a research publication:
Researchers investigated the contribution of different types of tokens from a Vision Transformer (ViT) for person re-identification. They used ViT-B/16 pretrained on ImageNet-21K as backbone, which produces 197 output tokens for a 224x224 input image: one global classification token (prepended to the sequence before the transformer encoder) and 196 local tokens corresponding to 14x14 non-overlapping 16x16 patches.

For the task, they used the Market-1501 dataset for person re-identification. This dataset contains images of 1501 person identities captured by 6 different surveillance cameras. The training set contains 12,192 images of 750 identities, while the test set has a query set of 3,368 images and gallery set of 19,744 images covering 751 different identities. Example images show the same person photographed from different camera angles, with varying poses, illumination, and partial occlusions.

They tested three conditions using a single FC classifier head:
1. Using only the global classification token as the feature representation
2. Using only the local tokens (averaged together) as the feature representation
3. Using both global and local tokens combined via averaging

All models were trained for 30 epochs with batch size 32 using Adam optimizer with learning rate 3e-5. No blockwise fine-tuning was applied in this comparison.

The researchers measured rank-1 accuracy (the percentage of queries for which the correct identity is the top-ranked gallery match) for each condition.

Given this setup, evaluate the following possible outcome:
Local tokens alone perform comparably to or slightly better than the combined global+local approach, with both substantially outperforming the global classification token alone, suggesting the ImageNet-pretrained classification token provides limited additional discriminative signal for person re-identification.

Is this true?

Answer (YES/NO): NO